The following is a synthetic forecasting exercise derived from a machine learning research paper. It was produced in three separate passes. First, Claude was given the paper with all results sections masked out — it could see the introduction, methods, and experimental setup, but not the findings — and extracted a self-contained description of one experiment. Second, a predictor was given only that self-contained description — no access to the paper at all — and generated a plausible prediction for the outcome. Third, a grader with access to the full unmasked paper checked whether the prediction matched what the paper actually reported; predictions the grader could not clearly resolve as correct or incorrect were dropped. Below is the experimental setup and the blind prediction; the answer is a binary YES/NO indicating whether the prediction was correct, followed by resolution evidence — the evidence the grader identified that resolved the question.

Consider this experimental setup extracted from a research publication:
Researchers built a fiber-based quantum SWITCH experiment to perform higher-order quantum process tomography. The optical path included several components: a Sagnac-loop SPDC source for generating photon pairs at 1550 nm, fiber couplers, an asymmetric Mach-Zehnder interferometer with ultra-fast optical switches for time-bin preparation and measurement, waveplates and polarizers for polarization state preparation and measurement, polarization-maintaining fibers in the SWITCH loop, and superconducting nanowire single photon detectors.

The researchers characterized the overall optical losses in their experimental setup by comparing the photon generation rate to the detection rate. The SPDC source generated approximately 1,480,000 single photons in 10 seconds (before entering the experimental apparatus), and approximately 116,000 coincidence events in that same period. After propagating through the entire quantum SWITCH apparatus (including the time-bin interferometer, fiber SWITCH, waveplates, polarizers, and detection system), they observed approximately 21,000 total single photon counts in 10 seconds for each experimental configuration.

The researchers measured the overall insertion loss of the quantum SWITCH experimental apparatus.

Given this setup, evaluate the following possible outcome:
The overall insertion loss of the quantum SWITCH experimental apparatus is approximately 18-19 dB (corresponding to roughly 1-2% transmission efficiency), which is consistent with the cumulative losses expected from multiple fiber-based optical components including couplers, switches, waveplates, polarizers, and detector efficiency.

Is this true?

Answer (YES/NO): YES